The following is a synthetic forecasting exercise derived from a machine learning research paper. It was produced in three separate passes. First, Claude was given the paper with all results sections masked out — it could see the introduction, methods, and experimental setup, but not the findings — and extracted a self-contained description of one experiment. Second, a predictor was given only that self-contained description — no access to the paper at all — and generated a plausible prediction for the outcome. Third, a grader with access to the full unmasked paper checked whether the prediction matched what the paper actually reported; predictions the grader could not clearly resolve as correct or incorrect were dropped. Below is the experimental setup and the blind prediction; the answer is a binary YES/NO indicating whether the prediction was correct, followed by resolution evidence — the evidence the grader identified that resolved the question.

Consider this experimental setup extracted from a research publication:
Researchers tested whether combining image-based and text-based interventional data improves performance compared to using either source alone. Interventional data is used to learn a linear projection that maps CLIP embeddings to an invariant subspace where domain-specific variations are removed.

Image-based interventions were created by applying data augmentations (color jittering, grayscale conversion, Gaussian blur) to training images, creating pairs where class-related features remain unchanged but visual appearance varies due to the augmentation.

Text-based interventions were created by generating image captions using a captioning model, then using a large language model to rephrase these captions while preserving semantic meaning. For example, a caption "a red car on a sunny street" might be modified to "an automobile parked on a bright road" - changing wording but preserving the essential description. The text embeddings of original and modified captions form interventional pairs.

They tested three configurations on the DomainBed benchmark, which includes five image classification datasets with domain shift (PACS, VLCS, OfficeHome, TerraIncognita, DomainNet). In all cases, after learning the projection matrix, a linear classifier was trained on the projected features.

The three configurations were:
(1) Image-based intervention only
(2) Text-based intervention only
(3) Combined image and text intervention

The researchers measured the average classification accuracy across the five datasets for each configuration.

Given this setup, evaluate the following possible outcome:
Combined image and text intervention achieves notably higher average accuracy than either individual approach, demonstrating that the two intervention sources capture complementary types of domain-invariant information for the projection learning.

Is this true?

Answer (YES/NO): YES